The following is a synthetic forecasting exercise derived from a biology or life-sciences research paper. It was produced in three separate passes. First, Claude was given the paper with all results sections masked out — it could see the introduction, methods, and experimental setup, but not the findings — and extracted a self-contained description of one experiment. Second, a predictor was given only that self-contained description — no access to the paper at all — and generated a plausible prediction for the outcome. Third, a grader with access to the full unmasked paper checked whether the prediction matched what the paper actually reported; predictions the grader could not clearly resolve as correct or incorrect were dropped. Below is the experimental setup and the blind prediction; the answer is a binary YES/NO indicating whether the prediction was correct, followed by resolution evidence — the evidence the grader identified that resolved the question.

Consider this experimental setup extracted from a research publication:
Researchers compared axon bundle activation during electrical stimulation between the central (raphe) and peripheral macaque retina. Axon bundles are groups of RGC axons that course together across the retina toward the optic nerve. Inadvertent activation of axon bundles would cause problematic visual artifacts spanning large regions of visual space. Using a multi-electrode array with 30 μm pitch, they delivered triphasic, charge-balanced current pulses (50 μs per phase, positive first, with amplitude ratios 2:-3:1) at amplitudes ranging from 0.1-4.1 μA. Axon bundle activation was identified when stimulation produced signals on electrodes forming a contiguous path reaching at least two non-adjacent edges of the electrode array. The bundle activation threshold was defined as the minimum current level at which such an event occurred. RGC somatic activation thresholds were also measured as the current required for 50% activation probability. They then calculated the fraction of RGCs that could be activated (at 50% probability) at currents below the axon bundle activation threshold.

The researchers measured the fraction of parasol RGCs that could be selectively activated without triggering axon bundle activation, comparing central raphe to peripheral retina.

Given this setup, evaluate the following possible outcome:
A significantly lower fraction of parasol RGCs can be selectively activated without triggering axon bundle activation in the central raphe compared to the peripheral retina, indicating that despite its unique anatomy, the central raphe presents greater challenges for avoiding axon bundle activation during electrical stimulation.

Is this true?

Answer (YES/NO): NO